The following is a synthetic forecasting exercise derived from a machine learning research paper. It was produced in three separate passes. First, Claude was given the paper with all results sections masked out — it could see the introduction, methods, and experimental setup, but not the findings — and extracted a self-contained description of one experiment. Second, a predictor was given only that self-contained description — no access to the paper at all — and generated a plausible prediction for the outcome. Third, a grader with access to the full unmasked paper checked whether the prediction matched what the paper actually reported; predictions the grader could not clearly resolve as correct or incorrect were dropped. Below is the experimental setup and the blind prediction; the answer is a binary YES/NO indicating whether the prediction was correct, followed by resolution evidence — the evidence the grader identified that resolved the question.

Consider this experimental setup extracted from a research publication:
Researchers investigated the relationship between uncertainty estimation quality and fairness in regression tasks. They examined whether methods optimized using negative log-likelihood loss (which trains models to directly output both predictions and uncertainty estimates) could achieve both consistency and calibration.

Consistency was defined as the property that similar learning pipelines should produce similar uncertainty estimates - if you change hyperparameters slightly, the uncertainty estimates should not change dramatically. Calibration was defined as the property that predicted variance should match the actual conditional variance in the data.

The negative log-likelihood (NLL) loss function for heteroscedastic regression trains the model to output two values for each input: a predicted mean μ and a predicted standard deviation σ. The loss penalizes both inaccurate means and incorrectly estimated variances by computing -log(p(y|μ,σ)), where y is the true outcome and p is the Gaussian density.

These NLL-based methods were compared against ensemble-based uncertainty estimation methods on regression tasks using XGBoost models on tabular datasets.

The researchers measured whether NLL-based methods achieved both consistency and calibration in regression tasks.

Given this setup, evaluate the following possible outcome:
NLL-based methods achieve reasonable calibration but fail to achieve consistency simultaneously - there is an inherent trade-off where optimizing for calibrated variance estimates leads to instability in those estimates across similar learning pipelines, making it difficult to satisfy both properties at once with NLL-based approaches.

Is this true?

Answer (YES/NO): NO